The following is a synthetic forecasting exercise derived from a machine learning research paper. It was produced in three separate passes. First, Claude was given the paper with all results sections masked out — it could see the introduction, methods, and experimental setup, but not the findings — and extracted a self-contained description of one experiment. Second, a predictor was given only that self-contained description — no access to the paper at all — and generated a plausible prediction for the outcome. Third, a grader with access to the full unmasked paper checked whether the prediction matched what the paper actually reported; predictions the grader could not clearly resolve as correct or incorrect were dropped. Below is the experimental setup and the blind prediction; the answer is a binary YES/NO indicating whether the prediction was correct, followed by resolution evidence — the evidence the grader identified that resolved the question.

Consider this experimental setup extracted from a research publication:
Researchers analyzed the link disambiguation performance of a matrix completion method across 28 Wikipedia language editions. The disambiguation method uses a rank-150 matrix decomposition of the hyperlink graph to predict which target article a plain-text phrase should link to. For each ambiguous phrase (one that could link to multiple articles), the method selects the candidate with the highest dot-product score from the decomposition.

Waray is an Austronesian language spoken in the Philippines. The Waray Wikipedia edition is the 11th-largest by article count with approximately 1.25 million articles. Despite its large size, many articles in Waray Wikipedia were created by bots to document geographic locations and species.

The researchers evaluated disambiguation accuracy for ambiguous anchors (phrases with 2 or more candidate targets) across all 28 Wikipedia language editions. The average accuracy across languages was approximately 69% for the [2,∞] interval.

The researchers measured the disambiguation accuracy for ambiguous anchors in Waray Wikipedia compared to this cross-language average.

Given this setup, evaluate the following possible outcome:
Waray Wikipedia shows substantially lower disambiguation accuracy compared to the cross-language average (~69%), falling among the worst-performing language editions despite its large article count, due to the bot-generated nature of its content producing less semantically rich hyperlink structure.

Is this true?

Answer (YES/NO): YES